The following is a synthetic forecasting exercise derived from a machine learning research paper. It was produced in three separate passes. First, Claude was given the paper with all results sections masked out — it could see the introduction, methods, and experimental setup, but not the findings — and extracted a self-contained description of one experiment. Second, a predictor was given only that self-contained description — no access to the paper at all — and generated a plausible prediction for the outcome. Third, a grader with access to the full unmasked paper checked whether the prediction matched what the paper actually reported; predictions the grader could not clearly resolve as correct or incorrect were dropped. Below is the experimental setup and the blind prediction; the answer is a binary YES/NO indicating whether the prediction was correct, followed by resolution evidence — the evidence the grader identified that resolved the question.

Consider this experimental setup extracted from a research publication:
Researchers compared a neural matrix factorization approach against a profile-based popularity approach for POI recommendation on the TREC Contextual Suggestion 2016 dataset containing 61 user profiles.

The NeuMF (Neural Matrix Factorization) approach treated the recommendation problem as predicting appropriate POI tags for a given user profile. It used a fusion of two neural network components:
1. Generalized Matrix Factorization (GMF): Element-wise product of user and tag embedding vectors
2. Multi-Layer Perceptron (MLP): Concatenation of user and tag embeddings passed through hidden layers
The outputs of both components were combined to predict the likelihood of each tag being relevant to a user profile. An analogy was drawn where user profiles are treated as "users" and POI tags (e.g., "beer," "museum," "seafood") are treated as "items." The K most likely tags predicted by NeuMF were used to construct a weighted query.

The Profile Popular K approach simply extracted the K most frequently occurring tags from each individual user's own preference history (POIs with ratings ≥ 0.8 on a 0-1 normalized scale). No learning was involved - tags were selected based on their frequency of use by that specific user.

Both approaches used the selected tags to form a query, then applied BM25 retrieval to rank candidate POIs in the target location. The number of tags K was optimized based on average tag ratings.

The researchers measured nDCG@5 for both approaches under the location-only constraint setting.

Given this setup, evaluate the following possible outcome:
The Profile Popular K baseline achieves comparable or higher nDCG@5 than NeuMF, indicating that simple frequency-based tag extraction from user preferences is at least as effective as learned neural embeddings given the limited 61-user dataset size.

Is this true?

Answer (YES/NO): YES